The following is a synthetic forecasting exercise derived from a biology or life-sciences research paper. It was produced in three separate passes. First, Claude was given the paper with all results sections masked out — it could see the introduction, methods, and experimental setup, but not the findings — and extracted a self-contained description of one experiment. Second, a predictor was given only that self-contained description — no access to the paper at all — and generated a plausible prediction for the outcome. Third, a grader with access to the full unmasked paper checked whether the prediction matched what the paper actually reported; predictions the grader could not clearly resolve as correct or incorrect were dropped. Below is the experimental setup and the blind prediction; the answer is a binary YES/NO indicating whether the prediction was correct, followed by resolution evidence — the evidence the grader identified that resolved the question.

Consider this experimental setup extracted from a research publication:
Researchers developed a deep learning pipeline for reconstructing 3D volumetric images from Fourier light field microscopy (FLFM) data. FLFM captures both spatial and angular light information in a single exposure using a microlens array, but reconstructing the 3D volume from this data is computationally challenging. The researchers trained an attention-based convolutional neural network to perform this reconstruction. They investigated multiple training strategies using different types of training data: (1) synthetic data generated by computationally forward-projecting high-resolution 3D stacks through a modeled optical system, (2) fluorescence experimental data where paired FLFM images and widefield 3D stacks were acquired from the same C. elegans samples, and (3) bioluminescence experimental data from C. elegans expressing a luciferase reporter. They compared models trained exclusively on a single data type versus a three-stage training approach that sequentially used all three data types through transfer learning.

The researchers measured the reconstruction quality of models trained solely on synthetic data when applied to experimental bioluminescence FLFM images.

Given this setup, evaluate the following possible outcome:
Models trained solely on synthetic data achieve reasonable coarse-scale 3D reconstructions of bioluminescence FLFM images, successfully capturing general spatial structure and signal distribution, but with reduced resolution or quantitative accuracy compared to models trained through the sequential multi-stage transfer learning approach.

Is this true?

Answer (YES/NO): NO